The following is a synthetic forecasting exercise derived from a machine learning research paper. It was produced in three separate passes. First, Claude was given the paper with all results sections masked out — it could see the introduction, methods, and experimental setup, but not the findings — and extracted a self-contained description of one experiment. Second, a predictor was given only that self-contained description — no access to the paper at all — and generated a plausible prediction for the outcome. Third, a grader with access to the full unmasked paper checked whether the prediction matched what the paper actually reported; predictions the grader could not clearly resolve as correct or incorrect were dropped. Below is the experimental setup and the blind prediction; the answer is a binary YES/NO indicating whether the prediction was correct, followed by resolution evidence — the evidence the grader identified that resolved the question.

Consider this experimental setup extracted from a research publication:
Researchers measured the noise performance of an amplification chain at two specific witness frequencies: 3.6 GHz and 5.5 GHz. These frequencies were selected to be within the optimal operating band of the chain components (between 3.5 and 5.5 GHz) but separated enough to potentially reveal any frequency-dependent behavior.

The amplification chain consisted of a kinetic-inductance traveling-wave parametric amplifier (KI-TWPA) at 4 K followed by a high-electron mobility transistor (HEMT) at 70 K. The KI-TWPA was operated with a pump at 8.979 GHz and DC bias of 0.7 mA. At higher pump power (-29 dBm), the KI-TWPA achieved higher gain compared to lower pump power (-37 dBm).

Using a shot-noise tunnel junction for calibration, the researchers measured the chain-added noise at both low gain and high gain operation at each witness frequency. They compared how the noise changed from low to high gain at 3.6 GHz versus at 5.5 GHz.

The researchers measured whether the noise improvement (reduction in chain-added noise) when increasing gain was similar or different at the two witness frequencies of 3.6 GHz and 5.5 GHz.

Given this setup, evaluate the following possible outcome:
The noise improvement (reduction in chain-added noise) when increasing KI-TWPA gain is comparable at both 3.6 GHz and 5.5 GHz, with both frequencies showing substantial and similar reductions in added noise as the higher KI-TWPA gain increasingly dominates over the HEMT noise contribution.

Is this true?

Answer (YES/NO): YES